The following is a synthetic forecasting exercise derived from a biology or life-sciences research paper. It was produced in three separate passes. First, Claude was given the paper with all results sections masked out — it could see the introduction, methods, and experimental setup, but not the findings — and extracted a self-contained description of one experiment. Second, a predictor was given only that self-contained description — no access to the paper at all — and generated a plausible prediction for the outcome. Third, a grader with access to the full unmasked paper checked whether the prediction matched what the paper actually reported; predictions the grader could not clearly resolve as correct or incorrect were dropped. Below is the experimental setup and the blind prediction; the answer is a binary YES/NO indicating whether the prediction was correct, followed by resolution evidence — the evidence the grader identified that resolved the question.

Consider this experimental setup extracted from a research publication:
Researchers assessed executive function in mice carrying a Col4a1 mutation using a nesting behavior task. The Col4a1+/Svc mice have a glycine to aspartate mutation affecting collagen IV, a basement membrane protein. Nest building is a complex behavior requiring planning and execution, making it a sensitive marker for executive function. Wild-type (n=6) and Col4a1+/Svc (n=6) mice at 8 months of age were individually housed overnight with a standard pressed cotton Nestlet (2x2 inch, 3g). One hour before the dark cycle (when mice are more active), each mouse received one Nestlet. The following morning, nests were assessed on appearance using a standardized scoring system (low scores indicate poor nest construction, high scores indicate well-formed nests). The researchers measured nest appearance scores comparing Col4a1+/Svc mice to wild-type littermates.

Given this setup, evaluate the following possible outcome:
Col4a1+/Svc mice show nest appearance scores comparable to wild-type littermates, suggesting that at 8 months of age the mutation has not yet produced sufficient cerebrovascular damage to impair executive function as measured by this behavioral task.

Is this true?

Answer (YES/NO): NO